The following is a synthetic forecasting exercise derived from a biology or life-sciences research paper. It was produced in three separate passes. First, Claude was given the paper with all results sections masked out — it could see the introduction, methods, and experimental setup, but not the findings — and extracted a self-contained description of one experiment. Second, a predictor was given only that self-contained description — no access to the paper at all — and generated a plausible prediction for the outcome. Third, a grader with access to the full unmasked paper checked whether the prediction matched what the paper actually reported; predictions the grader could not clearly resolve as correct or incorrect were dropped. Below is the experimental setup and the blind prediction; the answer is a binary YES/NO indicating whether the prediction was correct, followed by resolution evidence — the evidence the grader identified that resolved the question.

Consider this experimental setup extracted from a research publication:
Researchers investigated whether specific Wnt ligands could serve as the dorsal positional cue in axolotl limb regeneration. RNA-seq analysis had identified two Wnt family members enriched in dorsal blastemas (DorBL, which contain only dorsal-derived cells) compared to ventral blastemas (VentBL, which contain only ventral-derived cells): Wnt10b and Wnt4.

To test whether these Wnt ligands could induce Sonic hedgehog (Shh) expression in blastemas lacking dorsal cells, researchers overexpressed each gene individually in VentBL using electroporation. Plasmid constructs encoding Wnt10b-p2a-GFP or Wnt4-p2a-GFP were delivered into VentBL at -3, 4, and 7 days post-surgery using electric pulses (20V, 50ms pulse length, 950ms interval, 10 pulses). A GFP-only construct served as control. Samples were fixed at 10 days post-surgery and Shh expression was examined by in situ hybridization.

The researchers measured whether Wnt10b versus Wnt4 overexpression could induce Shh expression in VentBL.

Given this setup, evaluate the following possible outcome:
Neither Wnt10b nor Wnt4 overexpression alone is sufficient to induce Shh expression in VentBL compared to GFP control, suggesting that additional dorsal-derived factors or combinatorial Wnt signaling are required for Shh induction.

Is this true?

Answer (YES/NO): NO